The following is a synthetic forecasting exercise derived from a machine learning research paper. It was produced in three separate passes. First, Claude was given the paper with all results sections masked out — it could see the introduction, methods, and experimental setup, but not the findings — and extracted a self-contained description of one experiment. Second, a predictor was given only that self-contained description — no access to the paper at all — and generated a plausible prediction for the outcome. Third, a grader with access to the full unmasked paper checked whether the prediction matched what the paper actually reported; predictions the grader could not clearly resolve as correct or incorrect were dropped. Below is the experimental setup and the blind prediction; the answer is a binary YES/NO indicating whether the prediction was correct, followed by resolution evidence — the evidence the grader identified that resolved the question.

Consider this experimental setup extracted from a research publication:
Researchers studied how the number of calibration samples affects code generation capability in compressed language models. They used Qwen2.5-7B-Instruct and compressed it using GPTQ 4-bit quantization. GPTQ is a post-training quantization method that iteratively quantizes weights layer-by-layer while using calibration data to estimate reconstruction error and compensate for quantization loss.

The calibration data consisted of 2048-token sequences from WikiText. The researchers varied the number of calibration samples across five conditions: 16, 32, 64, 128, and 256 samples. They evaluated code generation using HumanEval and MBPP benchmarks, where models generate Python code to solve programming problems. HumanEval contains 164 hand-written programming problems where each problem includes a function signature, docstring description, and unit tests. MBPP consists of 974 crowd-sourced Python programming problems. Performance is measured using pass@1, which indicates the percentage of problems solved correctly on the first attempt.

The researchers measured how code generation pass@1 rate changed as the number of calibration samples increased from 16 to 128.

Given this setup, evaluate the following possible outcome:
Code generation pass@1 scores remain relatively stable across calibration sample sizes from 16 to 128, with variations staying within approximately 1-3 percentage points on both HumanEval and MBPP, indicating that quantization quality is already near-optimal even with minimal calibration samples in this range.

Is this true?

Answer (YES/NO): NO